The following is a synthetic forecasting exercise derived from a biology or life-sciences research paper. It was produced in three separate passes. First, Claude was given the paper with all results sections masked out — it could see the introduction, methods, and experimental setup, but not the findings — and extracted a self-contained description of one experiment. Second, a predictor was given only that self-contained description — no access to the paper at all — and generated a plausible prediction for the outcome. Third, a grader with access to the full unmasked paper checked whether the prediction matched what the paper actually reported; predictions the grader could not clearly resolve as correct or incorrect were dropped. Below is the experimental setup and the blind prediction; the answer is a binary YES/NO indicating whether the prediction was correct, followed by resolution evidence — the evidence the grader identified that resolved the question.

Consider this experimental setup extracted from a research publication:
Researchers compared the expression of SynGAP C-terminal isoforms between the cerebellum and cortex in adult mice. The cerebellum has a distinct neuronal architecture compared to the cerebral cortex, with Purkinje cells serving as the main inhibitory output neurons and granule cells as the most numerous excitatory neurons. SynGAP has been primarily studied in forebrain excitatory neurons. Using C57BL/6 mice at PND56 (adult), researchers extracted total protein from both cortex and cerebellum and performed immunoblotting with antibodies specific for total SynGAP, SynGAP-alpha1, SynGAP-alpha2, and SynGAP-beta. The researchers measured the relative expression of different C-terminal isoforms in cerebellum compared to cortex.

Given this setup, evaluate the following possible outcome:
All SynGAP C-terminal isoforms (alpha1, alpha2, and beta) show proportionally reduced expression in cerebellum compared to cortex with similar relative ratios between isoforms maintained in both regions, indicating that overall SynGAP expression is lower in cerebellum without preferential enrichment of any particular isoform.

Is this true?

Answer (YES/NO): NO